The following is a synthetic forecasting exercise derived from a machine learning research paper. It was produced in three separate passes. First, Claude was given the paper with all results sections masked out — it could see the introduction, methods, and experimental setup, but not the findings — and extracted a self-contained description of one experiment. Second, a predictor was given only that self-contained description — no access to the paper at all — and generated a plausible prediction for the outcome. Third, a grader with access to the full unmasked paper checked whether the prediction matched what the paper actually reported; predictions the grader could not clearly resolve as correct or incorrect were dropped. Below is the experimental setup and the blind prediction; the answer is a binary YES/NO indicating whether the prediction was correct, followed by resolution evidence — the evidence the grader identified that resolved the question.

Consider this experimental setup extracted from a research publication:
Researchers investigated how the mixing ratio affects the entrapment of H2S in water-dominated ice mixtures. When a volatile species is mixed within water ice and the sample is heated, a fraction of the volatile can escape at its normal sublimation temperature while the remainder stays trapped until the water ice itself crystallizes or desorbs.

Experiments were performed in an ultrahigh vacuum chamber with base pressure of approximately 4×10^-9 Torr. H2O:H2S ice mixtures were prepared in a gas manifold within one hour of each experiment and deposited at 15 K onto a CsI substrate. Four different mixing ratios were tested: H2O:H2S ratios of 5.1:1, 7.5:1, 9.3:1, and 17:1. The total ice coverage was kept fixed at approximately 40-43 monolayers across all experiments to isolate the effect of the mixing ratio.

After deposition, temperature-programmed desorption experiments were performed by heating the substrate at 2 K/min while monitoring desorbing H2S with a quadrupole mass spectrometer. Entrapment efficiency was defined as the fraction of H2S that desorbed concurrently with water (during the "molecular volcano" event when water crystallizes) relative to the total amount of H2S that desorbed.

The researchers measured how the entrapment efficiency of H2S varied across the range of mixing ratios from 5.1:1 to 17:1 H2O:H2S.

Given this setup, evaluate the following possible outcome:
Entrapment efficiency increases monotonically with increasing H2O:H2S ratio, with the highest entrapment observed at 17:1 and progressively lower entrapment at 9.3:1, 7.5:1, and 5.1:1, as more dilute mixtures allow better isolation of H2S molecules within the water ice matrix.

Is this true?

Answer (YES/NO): NO